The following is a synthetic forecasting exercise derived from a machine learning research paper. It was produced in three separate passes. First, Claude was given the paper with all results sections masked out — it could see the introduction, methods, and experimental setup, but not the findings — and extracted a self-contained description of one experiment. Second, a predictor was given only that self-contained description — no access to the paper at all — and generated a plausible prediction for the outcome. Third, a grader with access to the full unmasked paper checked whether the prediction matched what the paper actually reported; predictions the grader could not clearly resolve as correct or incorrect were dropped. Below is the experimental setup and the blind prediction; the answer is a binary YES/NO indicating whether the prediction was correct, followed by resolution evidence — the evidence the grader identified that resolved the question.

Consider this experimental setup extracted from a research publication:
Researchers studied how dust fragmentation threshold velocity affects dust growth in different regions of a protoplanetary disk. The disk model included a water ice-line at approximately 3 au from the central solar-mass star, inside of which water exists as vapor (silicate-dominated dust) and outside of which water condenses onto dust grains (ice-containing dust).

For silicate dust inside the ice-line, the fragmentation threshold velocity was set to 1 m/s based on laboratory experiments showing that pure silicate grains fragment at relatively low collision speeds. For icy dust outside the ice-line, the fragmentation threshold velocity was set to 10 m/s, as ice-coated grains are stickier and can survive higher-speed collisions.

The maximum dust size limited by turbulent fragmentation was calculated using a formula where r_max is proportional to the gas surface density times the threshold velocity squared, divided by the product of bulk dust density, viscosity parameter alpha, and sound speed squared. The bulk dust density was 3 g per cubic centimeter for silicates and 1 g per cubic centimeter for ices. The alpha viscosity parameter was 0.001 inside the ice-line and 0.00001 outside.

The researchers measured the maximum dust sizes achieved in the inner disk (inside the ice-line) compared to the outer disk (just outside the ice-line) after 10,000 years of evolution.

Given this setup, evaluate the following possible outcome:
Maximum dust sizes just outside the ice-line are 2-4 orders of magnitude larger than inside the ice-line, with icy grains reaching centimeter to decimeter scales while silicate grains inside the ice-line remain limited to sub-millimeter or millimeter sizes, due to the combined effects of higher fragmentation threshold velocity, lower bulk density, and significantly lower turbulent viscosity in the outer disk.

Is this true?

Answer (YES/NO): NO